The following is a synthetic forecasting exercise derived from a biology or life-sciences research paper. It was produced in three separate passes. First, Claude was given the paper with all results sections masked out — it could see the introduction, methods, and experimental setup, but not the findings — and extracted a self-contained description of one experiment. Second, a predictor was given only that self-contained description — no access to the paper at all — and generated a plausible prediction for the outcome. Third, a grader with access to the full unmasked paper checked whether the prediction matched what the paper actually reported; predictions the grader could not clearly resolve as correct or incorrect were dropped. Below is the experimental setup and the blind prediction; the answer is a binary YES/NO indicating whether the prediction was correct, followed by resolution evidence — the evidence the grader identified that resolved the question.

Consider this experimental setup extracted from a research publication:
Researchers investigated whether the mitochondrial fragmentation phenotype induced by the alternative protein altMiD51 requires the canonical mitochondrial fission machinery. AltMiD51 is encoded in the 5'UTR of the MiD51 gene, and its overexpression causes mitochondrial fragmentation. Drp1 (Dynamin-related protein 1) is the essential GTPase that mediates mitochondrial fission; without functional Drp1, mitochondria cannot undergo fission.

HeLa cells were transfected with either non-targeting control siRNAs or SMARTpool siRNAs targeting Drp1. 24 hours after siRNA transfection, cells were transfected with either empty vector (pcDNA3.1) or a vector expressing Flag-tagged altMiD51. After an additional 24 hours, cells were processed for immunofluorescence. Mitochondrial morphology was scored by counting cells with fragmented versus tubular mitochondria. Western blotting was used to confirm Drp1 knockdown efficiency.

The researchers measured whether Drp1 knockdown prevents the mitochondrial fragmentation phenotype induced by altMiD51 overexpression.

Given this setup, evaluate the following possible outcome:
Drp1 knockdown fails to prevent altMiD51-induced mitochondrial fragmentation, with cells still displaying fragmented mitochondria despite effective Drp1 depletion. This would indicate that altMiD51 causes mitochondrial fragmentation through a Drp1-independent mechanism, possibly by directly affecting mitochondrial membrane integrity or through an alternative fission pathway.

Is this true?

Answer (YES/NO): NO